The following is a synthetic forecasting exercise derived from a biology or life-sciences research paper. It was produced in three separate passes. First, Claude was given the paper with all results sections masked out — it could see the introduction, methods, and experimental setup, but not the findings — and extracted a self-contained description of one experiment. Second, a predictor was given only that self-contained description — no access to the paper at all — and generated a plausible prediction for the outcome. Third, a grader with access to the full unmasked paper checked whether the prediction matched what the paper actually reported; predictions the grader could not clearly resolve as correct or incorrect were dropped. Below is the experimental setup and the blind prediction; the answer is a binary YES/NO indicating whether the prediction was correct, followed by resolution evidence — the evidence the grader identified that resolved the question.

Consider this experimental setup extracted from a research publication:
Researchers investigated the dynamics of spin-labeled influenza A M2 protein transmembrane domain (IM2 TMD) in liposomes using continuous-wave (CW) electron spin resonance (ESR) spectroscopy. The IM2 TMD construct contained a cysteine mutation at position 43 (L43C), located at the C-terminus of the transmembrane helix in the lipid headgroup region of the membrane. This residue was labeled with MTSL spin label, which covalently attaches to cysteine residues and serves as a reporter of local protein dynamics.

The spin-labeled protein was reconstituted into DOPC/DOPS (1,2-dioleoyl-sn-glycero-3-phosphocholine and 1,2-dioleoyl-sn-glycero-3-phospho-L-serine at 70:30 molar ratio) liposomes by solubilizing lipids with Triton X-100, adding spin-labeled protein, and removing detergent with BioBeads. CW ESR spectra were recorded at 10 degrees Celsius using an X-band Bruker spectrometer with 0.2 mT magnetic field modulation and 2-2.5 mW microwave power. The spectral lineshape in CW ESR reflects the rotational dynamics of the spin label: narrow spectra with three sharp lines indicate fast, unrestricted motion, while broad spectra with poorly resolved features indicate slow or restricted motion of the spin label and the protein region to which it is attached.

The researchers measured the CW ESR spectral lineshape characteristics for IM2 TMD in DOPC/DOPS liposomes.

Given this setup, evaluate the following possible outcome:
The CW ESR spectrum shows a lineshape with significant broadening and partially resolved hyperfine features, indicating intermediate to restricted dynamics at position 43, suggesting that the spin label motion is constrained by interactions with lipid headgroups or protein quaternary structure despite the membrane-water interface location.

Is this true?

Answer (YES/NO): NO